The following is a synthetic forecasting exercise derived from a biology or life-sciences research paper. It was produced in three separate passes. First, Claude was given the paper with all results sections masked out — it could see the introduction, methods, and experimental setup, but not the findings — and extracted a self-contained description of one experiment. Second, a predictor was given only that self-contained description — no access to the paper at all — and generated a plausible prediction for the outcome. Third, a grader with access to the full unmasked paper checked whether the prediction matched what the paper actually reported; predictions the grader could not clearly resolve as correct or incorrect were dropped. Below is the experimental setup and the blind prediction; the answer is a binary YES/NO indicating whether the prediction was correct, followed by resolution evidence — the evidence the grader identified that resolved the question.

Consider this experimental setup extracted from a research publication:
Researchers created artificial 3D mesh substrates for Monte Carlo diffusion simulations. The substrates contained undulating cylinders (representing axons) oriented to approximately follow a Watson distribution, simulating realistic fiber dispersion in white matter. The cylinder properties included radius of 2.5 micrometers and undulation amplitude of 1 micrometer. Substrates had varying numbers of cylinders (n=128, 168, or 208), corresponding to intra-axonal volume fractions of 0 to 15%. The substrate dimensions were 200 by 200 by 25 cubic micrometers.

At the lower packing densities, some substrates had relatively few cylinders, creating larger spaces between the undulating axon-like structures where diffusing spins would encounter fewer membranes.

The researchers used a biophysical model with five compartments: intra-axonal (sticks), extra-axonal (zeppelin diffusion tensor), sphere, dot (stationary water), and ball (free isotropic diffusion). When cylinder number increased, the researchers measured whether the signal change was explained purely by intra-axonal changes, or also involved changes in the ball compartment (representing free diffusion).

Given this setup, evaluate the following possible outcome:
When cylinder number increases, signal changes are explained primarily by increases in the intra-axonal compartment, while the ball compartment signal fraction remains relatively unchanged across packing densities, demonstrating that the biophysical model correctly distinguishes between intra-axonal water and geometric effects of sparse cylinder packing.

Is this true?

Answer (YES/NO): NO